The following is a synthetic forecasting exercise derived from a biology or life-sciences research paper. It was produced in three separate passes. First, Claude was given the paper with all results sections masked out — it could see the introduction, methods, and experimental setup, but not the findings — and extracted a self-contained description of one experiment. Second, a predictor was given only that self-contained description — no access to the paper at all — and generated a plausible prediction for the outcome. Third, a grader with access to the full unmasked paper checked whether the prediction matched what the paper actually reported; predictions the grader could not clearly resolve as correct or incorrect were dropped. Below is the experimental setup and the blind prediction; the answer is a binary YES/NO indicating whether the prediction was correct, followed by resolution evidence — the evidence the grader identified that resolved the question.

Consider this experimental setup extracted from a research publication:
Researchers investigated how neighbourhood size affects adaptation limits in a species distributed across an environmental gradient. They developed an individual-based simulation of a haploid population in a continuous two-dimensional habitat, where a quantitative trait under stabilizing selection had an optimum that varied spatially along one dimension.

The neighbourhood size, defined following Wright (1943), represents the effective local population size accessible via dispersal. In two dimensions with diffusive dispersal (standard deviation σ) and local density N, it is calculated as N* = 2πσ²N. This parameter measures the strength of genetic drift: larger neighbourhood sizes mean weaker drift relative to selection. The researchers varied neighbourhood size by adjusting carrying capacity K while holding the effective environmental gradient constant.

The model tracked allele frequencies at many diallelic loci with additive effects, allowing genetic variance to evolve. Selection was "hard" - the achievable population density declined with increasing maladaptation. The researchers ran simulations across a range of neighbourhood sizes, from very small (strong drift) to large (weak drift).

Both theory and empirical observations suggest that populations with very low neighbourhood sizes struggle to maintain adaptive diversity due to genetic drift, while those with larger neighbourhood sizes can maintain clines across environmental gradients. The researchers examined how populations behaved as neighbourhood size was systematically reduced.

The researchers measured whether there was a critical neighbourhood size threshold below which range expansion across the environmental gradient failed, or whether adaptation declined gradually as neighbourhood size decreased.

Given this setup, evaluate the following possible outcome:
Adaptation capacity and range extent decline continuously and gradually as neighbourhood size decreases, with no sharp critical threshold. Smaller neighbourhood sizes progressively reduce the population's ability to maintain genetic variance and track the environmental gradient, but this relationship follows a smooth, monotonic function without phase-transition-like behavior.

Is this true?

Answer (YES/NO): NO